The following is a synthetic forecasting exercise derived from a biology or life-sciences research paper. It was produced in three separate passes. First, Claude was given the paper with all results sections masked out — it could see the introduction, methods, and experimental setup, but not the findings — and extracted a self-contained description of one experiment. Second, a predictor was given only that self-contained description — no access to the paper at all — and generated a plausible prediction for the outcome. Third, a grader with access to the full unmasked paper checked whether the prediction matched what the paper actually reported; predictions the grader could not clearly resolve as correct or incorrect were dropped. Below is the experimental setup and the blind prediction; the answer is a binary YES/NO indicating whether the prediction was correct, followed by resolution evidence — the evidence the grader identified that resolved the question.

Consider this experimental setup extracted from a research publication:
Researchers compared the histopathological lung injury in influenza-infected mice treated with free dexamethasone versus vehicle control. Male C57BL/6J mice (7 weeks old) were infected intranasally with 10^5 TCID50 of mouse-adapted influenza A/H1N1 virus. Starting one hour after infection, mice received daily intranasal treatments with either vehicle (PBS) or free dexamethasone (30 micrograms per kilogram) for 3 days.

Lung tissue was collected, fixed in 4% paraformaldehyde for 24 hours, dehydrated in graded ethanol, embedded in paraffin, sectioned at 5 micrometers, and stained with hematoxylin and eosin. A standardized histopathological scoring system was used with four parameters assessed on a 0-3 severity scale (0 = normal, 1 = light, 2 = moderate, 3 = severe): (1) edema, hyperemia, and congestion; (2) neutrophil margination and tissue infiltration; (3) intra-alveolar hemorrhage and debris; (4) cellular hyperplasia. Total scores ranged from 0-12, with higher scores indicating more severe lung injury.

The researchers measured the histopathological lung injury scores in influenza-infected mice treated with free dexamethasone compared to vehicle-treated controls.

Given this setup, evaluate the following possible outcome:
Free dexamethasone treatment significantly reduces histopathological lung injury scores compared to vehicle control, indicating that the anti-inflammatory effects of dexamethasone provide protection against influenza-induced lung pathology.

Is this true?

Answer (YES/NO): NO